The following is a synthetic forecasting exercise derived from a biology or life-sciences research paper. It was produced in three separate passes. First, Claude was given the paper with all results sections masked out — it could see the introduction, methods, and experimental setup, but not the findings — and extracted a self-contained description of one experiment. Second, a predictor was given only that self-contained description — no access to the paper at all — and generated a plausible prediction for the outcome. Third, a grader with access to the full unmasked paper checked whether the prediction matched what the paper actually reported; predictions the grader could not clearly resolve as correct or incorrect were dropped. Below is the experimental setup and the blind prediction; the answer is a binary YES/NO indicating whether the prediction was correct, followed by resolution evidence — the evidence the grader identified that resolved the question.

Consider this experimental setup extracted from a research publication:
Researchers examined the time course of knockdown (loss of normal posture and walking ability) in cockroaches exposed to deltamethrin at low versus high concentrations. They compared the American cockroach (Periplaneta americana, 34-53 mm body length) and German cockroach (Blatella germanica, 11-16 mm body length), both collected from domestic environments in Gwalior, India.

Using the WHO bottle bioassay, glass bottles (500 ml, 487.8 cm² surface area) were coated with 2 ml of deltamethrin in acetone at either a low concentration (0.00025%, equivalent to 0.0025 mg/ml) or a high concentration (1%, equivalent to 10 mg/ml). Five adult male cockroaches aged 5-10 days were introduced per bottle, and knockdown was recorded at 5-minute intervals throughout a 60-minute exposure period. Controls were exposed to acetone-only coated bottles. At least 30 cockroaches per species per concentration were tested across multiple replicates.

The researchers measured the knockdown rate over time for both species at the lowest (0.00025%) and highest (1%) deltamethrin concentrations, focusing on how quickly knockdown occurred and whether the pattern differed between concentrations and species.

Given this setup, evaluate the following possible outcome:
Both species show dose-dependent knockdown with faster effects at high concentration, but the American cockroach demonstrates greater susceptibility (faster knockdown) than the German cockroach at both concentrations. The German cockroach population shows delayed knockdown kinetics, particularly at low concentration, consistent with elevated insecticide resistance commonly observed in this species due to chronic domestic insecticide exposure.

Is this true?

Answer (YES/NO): NO